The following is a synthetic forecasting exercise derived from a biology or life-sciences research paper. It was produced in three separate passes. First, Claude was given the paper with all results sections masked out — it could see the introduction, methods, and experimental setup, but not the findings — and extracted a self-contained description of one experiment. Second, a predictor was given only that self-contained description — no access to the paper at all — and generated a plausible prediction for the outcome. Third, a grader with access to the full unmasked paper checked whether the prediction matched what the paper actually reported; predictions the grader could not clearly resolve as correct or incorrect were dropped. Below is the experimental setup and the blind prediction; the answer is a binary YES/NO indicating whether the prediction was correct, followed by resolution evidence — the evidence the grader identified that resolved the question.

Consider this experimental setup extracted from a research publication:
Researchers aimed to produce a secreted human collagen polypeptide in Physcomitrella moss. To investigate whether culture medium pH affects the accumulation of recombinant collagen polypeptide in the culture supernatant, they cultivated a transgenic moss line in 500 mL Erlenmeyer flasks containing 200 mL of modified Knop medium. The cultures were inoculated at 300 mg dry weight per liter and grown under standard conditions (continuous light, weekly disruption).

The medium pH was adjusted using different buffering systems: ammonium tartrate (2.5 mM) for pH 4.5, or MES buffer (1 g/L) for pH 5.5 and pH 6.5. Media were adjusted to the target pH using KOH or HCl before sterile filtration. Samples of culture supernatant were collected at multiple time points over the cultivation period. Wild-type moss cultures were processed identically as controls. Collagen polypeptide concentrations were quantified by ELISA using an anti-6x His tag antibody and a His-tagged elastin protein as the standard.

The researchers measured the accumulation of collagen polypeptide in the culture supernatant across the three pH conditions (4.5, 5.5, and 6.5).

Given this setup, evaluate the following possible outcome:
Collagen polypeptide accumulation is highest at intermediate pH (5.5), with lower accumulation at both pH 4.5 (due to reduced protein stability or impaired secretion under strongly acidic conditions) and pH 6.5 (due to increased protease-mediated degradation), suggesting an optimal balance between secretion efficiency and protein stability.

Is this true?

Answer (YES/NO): NO